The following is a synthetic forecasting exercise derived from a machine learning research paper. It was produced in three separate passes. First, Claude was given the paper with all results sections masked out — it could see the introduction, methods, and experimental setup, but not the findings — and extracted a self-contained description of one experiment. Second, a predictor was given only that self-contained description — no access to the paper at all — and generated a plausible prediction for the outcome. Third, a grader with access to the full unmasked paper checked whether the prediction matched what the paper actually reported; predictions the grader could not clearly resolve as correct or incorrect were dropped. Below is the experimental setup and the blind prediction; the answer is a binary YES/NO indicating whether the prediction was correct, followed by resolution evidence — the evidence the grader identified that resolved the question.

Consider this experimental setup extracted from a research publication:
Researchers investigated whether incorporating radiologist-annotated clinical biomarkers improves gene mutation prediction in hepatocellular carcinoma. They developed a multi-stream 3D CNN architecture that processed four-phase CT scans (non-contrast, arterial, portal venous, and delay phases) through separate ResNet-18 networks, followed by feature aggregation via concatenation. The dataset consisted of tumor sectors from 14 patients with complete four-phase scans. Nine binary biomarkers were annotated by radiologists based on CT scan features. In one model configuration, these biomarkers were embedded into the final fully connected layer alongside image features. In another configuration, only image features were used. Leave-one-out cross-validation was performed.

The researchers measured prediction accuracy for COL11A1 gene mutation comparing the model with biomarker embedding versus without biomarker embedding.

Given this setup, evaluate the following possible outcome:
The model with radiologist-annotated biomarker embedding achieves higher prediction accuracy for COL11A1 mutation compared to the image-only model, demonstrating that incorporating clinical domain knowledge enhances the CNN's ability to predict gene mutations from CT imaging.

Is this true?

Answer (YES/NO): YES